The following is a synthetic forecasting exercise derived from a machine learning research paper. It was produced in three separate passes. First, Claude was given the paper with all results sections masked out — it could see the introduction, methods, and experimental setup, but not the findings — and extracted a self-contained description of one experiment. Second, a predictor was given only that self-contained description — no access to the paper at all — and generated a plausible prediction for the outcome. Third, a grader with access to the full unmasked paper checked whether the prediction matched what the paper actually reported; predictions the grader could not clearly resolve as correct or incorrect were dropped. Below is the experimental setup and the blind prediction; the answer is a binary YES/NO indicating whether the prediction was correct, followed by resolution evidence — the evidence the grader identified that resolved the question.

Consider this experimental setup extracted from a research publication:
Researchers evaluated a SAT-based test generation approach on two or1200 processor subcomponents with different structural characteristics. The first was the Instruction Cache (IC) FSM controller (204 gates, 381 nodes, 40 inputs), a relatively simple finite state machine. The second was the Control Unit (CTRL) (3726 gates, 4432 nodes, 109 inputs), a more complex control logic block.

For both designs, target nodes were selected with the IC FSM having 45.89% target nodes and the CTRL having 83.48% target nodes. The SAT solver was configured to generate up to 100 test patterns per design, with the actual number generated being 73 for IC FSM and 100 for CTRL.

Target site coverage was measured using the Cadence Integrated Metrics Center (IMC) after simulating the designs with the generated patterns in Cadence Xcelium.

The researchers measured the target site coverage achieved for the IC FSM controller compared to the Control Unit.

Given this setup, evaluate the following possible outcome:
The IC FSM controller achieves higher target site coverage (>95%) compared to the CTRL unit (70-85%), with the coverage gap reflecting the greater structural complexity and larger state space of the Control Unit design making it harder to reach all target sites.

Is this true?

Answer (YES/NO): NO